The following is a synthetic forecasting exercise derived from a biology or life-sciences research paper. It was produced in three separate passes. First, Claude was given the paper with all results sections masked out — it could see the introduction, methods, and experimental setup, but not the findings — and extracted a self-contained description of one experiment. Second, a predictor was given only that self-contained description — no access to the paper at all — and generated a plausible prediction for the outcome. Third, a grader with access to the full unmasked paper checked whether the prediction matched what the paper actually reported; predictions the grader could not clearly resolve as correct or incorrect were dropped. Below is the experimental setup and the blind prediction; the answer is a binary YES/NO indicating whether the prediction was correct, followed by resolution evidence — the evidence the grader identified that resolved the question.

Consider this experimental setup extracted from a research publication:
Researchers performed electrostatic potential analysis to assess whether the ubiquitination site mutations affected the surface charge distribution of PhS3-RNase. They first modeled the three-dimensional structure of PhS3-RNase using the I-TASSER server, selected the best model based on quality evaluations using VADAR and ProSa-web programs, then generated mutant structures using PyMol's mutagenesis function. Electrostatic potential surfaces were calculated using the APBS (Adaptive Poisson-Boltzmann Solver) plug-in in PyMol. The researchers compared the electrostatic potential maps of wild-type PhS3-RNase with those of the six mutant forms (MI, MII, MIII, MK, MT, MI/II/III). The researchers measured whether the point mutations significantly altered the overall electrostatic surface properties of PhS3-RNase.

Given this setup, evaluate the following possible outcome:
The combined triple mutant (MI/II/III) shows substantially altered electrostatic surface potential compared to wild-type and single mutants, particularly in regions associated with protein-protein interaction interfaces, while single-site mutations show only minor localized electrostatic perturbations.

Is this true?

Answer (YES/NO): NO